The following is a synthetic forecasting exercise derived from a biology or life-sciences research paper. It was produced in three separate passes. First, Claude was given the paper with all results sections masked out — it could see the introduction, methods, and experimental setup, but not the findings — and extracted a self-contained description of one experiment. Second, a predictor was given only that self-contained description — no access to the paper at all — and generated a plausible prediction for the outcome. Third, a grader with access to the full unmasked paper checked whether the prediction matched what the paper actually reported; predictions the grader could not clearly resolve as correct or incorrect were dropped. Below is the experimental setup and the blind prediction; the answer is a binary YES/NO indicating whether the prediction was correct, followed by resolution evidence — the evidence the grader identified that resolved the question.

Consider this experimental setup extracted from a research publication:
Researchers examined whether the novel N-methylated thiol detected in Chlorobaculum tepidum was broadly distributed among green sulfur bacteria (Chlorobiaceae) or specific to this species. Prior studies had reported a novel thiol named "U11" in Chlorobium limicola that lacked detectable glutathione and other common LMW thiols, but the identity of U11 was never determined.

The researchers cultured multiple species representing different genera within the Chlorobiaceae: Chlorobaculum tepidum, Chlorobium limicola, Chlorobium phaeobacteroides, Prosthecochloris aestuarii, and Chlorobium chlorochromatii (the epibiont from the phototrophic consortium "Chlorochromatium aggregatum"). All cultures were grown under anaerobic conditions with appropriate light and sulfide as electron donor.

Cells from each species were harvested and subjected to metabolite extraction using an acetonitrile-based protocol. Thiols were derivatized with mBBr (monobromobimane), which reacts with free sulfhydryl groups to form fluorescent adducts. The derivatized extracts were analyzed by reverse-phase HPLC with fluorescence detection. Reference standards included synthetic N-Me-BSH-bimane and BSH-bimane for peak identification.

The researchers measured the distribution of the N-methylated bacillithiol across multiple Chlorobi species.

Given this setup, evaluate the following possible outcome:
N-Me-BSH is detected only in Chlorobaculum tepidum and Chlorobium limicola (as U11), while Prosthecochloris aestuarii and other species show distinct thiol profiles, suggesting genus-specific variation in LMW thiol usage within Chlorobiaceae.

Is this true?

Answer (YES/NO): NO